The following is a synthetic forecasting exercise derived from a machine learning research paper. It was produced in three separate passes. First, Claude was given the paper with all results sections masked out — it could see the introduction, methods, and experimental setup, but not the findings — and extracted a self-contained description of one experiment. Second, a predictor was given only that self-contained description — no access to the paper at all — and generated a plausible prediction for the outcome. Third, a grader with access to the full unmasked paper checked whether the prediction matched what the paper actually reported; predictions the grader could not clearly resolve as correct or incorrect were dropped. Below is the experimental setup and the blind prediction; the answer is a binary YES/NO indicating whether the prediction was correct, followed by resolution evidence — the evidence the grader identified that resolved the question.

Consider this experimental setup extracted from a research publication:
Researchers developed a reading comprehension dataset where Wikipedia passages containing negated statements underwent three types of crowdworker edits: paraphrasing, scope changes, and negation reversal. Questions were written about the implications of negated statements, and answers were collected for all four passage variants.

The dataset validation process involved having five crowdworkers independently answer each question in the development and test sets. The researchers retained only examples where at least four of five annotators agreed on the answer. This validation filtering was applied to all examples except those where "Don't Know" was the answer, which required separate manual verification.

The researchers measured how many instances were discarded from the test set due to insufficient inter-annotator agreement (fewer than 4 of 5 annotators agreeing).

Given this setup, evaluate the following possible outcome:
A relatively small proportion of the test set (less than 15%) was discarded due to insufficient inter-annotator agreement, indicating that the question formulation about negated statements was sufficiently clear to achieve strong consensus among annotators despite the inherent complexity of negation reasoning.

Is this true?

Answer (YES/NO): NO